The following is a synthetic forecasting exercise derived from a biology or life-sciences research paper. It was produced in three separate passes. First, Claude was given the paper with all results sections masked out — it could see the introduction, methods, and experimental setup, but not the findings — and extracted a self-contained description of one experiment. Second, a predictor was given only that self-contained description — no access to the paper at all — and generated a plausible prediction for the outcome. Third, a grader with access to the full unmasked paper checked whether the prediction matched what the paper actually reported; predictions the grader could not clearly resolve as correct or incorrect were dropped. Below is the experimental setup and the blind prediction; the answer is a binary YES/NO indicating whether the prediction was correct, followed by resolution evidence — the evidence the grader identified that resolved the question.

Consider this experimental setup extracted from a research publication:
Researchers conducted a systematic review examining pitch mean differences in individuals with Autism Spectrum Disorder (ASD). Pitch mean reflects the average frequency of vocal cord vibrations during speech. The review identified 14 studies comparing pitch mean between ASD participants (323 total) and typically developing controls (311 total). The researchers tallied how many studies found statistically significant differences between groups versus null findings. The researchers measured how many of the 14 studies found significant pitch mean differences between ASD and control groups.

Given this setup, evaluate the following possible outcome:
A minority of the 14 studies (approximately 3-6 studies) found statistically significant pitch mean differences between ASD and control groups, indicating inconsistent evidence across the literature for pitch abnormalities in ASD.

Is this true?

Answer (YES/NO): NO